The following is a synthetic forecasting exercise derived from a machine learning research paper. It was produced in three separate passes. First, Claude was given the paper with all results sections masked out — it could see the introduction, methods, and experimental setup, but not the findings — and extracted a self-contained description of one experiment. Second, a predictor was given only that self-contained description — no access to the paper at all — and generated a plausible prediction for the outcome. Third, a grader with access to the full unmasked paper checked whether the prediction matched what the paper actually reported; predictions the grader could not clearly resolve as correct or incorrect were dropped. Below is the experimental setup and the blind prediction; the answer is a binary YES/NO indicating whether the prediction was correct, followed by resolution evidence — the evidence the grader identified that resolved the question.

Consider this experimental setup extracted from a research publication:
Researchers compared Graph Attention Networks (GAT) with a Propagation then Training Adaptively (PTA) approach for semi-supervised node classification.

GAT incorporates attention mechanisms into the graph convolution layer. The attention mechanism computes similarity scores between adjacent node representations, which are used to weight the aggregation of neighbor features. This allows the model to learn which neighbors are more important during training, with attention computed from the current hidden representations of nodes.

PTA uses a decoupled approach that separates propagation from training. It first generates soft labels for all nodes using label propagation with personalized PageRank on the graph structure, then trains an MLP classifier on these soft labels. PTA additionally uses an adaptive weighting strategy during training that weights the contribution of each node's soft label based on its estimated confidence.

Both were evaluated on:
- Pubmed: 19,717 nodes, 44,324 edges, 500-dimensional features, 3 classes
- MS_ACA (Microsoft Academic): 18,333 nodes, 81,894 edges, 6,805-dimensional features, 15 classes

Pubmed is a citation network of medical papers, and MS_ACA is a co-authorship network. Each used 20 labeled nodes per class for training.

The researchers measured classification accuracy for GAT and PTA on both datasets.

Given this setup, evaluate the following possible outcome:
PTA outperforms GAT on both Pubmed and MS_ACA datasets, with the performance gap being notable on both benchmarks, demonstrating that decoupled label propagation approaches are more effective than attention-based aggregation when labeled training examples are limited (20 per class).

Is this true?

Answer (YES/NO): NO